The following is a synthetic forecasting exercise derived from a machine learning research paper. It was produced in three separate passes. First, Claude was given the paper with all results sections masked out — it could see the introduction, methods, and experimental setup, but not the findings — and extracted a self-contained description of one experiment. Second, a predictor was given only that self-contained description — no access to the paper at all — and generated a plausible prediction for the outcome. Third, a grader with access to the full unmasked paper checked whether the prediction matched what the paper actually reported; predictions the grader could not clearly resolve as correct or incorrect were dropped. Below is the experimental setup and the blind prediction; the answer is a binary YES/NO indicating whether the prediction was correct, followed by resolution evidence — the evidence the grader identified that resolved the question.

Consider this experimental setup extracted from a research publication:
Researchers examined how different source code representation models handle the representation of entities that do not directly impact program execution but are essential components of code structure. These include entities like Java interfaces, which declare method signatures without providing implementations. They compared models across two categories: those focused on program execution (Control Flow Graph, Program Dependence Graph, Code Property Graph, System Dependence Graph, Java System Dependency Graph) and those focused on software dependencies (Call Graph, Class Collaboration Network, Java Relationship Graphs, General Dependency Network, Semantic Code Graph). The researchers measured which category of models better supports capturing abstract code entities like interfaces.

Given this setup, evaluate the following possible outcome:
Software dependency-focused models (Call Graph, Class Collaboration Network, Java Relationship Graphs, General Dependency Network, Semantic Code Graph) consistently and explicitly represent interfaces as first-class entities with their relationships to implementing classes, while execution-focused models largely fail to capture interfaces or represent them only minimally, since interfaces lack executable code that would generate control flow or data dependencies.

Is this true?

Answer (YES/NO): NO